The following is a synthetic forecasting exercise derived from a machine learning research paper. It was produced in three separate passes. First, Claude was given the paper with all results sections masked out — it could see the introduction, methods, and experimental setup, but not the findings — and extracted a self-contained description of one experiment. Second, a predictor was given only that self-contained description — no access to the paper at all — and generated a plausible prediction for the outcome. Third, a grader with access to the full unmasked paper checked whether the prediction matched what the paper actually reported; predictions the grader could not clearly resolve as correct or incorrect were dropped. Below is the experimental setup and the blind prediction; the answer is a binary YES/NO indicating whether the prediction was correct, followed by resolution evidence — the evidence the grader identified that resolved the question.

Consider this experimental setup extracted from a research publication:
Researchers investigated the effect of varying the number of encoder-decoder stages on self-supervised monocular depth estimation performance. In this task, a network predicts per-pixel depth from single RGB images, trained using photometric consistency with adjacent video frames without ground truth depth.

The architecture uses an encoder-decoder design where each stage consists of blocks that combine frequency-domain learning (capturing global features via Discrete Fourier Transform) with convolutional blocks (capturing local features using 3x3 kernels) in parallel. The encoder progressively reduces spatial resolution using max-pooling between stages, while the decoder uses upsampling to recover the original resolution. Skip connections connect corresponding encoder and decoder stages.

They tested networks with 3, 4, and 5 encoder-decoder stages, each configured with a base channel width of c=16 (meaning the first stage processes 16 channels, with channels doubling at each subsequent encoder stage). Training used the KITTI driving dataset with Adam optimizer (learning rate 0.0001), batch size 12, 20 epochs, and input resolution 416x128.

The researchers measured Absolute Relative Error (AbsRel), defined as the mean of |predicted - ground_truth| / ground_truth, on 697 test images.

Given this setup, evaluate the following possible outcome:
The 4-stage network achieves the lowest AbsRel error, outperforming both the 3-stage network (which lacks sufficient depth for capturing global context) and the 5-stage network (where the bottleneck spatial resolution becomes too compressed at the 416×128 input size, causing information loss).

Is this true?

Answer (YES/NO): YES